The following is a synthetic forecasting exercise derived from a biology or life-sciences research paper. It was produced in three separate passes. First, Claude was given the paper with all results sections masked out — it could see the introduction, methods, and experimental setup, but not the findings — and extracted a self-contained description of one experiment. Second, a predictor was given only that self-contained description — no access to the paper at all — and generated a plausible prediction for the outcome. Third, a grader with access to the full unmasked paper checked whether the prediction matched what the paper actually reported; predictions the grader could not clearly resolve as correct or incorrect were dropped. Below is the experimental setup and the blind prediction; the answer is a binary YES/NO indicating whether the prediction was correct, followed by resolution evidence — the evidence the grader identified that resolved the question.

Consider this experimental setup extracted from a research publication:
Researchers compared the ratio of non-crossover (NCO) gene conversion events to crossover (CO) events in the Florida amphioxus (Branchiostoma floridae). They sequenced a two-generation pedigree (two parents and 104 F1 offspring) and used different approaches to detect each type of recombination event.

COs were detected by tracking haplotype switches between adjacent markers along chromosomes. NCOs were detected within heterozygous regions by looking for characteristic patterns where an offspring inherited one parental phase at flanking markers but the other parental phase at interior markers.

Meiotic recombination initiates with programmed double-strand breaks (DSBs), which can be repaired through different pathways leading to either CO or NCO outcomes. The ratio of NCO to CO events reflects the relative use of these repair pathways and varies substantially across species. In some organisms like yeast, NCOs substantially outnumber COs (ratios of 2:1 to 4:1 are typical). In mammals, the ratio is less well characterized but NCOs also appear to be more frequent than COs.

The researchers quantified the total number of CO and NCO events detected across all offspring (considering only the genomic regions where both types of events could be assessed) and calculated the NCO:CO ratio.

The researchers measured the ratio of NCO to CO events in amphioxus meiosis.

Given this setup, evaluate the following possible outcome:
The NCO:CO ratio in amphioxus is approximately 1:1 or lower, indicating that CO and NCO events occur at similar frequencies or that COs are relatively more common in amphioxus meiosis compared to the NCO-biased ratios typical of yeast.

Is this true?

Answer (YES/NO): NO